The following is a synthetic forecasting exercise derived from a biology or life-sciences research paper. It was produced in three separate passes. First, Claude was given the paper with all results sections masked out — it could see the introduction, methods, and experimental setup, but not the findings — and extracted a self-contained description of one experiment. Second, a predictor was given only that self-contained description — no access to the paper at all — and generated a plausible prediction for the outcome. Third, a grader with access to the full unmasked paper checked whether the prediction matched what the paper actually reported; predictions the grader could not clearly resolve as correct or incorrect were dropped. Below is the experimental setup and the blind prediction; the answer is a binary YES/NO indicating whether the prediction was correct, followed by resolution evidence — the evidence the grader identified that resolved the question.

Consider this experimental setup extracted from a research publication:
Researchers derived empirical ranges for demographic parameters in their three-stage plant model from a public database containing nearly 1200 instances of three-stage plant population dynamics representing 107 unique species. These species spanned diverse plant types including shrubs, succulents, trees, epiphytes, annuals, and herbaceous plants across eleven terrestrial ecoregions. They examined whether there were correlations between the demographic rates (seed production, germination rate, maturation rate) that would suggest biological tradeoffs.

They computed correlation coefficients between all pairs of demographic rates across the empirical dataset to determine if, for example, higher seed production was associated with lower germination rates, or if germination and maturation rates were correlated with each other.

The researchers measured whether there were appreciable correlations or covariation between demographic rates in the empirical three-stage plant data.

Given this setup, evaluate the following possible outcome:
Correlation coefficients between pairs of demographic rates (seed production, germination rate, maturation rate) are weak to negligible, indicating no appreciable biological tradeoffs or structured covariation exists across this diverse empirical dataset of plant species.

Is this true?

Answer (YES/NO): YES